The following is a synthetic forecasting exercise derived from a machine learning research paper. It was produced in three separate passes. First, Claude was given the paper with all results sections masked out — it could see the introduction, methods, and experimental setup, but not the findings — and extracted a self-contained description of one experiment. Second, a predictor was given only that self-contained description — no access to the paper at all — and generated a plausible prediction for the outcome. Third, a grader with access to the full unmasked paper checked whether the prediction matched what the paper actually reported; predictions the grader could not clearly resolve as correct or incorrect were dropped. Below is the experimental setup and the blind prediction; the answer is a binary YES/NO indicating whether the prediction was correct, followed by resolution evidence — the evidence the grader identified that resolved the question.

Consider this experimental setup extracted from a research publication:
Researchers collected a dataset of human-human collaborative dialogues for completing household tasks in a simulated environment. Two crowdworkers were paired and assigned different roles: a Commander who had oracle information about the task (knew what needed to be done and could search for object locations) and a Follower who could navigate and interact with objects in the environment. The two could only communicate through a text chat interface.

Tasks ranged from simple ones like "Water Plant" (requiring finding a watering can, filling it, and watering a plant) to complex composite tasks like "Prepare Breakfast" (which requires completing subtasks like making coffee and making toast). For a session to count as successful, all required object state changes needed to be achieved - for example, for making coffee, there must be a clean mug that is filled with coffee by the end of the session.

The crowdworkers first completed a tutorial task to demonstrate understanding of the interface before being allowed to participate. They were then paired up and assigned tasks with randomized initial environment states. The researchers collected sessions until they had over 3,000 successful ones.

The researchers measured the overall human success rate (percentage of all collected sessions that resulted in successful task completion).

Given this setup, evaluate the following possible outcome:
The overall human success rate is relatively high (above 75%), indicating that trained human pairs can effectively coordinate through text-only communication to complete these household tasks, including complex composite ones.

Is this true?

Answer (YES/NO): NO